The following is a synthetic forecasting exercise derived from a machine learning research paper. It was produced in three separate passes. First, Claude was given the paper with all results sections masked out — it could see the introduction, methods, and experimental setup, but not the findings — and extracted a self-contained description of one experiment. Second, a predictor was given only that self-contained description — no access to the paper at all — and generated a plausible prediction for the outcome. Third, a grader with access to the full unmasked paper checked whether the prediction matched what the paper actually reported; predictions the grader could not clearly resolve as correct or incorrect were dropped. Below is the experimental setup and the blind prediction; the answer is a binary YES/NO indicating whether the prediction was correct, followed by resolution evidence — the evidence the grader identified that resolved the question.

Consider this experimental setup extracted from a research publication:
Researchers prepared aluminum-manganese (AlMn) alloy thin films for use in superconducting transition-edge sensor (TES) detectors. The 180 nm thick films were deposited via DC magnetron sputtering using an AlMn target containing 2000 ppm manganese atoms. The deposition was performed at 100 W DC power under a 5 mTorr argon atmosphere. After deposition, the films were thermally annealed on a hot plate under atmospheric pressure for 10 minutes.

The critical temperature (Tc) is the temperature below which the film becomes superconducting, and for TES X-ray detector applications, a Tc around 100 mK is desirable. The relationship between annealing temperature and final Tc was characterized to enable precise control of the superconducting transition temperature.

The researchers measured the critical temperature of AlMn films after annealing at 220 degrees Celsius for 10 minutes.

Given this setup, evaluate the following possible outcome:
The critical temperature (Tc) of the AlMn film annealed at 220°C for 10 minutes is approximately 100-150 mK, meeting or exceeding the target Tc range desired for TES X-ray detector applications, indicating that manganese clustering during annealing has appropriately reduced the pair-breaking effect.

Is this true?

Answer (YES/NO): YES